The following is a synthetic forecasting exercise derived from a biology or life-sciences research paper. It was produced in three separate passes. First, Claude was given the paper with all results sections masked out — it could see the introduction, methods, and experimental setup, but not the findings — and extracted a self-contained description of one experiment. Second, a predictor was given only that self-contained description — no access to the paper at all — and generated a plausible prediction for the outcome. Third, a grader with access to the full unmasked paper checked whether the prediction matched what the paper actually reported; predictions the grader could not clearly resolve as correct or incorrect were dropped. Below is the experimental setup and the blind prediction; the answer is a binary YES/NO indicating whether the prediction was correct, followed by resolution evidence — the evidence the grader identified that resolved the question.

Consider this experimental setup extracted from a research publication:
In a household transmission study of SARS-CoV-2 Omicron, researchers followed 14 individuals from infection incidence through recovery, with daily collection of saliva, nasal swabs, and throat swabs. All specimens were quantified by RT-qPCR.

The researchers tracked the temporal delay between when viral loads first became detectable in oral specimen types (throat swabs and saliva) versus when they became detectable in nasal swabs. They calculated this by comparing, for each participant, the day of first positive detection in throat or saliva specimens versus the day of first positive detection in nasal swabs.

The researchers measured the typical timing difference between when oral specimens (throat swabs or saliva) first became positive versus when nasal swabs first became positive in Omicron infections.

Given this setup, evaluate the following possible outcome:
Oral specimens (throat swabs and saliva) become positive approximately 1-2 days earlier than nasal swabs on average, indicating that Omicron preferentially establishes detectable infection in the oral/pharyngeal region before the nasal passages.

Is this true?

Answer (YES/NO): NO